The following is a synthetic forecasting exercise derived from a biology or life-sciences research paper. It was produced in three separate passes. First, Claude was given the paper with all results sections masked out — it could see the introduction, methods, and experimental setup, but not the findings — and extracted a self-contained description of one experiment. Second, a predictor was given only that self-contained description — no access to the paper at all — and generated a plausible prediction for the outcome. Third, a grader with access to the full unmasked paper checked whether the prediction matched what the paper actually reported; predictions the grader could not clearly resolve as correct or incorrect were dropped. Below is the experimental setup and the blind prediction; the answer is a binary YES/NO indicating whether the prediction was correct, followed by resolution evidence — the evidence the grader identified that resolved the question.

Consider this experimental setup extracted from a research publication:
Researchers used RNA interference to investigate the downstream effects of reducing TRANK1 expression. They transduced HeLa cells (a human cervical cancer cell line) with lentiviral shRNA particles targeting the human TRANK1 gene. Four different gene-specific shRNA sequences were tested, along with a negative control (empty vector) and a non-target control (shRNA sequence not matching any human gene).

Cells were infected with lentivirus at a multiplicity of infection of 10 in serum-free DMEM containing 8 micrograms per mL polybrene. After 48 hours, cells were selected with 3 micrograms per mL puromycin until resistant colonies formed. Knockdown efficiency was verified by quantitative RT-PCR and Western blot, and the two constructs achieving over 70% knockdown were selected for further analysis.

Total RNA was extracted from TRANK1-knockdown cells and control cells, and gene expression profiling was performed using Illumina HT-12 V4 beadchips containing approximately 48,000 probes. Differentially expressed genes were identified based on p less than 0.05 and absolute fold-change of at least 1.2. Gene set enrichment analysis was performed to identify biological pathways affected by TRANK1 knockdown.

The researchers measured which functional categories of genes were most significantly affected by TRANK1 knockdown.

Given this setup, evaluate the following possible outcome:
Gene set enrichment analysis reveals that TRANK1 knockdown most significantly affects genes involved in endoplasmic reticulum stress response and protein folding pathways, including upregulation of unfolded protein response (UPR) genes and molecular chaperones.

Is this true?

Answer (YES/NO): NO